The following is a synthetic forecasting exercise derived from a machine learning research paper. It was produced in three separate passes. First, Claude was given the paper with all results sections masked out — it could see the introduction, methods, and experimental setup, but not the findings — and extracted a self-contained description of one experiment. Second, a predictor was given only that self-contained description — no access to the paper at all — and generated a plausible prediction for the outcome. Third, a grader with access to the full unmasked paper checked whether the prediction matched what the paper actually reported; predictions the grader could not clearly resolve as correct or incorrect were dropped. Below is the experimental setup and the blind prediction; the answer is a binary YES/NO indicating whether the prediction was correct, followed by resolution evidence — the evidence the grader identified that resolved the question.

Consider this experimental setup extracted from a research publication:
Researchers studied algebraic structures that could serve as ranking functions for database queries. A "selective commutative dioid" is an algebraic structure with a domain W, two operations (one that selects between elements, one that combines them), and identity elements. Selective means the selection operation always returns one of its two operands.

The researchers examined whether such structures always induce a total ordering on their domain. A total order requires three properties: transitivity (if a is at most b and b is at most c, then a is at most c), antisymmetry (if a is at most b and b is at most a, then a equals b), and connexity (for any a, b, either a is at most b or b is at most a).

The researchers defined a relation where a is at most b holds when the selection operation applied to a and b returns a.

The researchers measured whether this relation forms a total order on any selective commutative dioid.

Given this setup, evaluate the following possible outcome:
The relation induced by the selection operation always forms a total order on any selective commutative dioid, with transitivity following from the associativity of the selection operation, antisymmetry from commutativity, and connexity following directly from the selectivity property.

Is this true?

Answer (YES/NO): NO